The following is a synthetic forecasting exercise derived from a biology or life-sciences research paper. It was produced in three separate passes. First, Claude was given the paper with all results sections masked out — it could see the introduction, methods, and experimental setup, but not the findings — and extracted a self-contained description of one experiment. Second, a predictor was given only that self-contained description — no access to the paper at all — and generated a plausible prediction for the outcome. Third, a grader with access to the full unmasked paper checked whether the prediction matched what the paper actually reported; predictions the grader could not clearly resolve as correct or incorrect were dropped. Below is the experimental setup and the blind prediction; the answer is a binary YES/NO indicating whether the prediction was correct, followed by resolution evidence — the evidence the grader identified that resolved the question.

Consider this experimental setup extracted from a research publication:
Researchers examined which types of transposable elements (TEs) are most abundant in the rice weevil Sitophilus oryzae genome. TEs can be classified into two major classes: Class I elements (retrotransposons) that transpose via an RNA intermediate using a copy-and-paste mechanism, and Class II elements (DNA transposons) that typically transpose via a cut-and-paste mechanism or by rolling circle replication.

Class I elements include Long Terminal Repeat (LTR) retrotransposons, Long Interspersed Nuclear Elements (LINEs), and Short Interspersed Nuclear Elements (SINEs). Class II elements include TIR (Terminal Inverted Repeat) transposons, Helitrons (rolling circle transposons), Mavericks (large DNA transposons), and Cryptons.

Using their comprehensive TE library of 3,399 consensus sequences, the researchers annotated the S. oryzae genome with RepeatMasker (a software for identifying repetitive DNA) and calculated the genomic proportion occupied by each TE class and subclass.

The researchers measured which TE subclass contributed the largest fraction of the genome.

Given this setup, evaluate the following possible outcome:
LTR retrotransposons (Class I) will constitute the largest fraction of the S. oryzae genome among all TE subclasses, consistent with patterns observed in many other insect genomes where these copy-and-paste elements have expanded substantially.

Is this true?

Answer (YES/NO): NO